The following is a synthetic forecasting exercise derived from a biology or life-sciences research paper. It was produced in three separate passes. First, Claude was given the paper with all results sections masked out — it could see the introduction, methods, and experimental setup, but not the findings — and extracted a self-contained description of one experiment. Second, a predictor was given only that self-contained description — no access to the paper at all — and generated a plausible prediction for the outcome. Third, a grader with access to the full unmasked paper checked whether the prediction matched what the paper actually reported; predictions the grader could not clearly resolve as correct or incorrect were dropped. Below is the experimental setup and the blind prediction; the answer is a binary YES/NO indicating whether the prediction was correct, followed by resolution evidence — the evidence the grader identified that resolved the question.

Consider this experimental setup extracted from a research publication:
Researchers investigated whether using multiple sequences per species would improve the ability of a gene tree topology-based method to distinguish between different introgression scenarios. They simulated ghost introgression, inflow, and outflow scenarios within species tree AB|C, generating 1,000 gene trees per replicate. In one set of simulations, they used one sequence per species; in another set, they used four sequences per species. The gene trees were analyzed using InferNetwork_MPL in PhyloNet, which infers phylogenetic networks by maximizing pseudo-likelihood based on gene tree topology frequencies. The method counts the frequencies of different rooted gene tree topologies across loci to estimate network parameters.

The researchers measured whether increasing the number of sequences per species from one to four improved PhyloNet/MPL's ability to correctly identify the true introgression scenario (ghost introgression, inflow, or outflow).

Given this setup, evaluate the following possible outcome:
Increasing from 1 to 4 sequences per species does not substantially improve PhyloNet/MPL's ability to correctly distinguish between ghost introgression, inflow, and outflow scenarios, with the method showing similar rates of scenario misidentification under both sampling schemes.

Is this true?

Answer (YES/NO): YES